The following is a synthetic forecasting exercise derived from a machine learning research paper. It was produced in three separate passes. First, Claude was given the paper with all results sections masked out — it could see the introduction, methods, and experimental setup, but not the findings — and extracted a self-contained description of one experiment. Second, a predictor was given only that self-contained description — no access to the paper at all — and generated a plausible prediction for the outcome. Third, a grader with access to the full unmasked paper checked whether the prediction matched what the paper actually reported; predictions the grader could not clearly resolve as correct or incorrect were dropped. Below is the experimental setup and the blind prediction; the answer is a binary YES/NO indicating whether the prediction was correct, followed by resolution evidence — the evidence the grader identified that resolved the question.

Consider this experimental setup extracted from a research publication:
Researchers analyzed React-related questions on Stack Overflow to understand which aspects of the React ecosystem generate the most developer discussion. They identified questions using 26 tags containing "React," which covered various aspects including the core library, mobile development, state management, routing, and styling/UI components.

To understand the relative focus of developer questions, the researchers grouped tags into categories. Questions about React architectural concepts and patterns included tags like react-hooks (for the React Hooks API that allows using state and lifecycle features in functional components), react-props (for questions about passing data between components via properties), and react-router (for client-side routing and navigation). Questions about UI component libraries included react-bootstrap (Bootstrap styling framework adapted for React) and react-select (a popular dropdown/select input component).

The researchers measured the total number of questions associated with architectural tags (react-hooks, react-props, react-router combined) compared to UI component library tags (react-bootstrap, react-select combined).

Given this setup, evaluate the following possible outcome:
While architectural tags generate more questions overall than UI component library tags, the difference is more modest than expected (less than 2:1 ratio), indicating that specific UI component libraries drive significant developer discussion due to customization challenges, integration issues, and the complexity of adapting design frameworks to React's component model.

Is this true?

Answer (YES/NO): NO